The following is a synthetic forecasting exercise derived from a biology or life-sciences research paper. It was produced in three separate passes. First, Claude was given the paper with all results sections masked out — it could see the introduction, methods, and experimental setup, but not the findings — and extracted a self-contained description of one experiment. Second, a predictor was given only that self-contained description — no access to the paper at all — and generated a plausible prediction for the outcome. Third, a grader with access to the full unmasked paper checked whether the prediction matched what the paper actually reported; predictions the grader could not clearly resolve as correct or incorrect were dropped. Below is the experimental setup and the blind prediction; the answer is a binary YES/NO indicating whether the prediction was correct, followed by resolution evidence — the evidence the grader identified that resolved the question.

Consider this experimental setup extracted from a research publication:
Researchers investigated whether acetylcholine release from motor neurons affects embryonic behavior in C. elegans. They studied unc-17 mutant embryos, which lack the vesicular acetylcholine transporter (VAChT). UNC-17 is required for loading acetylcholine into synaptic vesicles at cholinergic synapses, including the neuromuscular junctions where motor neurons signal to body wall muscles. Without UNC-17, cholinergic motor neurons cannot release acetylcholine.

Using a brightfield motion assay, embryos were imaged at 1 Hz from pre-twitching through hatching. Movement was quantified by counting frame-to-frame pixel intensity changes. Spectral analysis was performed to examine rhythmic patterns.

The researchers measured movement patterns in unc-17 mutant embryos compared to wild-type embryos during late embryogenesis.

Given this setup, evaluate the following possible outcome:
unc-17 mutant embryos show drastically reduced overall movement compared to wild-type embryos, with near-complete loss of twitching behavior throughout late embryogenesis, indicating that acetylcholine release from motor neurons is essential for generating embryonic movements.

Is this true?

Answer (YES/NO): NO